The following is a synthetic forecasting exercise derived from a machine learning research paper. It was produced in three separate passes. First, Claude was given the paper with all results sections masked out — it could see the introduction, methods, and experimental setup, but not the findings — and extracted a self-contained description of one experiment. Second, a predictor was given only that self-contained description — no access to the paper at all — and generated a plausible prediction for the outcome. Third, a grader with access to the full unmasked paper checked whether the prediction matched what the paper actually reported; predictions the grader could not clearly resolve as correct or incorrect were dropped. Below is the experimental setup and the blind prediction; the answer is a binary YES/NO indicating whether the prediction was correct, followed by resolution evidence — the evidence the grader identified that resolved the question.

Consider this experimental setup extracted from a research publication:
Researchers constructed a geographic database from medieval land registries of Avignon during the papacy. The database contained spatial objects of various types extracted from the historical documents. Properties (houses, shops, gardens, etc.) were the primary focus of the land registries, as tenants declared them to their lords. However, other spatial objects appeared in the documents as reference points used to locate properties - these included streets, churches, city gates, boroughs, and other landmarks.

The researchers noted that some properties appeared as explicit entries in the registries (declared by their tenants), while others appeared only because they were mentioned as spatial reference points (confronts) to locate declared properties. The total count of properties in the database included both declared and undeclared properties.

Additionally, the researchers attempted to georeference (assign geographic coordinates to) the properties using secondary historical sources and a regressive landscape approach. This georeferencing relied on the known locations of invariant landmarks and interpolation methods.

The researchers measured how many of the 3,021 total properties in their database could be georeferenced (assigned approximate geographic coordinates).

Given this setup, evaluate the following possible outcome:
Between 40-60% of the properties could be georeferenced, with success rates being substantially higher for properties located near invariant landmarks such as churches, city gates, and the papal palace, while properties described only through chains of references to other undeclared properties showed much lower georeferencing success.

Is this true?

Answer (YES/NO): NO